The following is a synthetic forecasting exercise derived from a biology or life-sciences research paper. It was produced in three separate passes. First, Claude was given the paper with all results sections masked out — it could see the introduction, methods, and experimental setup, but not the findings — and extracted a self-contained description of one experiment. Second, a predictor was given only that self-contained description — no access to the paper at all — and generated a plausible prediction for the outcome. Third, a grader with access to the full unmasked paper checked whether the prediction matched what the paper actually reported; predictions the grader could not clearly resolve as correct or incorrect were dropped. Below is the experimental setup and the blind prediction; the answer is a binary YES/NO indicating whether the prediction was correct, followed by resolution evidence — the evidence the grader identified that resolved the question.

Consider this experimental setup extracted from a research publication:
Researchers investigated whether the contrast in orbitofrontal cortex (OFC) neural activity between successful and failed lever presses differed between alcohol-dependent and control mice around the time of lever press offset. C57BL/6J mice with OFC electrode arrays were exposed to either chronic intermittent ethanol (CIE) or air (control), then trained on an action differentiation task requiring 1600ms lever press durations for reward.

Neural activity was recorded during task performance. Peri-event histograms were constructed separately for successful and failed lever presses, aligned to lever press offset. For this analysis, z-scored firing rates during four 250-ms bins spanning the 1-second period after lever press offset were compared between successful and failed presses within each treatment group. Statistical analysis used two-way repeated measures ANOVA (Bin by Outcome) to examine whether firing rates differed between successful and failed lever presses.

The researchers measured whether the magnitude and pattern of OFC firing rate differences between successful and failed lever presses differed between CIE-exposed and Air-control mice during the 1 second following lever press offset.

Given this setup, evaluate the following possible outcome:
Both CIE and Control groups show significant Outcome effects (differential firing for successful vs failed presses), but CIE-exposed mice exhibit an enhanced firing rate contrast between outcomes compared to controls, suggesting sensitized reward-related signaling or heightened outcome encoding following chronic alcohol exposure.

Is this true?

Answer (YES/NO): NO